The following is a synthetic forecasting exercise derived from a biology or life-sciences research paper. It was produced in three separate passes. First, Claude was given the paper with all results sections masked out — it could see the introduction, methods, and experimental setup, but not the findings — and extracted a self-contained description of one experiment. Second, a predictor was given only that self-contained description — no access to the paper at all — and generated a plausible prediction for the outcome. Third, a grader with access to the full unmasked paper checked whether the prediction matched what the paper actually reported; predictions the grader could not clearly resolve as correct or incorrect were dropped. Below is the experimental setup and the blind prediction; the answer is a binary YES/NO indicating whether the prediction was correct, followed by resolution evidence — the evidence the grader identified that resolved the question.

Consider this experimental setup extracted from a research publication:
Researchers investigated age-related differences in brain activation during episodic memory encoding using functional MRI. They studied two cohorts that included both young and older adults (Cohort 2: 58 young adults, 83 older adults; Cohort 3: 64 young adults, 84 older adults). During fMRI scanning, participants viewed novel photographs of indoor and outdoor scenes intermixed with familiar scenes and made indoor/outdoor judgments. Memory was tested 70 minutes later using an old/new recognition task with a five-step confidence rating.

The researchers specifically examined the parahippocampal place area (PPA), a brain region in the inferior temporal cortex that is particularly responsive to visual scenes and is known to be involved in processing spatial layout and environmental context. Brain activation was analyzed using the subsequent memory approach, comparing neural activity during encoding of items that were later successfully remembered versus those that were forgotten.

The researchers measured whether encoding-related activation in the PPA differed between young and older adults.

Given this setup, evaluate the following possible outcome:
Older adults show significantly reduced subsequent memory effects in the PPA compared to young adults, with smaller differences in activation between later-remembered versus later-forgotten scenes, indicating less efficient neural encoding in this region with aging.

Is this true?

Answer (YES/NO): YES